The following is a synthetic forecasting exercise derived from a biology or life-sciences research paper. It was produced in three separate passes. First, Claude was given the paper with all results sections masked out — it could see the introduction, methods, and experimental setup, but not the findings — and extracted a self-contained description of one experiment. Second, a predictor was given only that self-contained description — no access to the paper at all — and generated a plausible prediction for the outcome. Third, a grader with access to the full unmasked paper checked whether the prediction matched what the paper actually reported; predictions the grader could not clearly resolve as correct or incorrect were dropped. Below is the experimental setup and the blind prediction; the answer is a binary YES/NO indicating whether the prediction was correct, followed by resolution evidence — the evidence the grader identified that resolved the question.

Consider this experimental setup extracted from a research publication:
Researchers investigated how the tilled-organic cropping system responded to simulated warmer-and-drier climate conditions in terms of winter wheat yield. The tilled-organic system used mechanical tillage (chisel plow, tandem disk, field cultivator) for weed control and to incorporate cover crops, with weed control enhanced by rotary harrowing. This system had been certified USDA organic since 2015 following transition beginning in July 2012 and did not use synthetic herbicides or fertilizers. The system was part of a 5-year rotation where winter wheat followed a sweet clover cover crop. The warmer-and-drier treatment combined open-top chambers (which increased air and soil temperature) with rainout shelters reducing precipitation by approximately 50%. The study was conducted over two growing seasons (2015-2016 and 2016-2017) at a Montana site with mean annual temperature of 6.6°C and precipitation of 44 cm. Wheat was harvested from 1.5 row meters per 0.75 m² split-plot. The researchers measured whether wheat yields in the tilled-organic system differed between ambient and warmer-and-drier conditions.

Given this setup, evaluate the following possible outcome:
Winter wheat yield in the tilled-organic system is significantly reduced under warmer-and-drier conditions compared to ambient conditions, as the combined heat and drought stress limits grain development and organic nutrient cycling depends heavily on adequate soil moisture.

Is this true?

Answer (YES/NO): NO